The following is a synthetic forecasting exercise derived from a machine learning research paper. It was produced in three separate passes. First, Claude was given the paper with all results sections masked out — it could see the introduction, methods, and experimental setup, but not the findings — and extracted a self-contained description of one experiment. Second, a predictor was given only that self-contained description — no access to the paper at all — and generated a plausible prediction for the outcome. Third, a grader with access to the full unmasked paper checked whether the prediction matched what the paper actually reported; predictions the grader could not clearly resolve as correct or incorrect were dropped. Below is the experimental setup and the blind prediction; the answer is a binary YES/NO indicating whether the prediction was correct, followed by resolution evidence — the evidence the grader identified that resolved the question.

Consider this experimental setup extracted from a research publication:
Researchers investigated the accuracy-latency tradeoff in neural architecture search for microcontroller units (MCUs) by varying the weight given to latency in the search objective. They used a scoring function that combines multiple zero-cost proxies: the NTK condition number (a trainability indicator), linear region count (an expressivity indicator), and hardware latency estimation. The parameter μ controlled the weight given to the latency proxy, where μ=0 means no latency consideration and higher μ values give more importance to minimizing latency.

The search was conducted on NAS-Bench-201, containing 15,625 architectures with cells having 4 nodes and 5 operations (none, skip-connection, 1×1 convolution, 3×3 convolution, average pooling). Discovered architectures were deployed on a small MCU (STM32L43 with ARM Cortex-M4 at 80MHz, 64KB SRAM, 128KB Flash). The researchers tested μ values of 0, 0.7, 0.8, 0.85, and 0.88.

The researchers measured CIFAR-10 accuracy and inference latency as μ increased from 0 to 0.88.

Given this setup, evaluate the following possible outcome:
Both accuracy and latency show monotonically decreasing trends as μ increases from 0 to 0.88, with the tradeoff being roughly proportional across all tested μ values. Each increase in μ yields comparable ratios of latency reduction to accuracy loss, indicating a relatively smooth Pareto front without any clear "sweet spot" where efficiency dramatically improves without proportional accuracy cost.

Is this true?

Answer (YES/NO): NO